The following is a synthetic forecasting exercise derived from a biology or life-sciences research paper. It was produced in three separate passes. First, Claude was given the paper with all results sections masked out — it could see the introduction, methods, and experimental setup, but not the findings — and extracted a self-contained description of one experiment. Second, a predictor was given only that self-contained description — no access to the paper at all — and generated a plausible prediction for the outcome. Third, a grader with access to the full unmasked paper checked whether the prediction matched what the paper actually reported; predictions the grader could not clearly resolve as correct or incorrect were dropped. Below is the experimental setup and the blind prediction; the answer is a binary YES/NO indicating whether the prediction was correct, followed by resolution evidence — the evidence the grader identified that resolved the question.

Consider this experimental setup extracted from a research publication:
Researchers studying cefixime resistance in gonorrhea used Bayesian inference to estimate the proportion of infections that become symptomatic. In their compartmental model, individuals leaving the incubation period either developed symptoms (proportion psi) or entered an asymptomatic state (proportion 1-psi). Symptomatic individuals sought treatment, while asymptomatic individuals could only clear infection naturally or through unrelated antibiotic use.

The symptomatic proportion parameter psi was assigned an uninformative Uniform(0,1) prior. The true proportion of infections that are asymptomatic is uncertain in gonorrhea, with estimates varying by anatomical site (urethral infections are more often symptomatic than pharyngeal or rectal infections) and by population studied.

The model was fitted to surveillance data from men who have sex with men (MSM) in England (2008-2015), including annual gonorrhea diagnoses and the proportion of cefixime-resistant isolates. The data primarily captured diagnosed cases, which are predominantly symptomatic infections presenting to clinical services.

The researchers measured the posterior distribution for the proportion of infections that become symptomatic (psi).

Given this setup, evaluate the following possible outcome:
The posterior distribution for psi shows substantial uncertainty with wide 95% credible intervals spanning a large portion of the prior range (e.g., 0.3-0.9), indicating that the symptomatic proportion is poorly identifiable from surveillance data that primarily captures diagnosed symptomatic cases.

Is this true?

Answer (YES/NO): NO